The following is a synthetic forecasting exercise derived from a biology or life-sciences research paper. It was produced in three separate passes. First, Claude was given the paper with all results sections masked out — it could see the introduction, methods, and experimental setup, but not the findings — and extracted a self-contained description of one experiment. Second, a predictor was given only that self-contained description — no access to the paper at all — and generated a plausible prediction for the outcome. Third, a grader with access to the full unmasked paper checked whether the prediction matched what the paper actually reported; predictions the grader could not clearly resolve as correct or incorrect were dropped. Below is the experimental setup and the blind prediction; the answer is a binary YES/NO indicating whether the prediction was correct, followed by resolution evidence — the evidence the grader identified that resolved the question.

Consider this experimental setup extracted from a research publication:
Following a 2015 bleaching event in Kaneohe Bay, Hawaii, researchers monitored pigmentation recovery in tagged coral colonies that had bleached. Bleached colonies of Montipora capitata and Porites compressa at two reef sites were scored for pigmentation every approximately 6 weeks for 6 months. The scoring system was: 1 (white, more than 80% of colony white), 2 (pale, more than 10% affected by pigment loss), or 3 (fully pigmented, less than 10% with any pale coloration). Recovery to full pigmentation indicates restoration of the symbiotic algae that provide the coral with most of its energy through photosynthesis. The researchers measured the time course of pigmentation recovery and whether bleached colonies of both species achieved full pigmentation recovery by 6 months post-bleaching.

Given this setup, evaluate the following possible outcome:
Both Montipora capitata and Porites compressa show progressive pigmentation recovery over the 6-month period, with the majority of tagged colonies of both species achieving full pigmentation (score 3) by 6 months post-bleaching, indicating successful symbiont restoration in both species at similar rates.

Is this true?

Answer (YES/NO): NO